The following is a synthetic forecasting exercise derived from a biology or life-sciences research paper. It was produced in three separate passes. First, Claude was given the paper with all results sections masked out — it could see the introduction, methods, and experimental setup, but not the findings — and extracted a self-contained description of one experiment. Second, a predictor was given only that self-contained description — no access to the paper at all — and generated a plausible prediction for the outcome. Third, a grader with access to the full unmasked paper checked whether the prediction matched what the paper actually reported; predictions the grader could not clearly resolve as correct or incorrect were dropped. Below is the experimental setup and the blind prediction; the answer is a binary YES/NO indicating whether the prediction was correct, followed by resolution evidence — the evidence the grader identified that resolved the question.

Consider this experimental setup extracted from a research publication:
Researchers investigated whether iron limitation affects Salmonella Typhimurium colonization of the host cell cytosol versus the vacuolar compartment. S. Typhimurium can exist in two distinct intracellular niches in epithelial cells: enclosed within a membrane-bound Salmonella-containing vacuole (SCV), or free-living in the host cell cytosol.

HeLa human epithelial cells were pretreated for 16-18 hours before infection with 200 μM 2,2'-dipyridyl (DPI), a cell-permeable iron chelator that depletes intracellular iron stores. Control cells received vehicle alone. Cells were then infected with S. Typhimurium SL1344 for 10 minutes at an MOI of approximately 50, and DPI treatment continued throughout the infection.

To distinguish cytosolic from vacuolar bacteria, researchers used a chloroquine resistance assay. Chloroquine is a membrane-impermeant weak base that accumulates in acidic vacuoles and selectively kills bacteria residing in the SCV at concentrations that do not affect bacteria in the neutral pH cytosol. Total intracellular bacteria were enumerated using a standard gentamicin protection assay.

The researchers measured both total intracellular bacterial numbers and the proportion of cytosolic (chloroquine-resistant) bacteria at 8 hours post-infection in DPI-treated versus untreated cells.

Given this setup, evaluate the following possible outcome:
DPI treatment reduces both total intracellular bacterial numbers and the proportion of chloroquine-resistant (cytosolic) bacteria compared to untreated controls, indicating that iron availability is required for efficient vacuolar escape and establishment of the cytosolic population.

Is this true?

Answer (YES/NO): YES